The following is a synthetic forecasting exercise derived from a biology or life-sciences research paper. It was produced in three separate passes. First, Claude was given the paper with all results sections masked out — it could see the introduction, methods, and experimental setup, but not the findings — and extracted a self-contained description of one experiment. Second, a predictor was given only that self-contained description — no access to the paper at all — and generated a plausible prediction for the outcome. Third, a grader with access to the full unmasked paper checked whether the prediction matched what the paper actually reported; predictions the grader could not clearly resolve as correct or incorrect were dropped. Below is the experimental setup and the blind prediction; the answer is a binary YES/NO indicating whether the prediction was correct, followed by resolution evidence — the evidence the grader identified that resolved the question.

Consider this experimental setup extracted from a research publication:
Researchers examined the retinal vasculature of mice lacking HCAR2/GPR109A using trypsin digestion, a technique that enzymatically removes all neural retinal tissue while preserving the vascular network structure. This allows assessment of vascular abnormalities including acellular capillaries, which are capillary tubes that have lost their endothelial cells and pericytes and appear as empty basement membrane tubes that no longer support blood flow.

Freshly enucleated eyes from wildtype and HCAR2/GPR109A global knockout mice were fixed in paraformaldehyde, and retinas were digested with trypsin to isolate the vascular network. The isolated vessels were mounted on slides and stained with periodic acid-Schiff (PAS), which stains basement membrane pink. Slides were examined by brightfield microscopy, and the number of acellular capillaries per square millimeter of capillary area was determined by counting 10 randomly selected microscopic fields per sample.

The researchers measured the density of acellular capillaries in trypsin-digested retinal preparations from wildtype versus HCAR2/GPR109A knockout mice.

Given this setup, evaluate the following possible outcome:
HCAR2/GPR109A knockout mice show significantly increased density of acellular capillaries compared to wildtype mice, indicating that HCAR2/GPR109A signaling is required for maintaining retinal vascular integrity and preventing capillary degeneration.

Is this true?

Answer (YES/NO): YES